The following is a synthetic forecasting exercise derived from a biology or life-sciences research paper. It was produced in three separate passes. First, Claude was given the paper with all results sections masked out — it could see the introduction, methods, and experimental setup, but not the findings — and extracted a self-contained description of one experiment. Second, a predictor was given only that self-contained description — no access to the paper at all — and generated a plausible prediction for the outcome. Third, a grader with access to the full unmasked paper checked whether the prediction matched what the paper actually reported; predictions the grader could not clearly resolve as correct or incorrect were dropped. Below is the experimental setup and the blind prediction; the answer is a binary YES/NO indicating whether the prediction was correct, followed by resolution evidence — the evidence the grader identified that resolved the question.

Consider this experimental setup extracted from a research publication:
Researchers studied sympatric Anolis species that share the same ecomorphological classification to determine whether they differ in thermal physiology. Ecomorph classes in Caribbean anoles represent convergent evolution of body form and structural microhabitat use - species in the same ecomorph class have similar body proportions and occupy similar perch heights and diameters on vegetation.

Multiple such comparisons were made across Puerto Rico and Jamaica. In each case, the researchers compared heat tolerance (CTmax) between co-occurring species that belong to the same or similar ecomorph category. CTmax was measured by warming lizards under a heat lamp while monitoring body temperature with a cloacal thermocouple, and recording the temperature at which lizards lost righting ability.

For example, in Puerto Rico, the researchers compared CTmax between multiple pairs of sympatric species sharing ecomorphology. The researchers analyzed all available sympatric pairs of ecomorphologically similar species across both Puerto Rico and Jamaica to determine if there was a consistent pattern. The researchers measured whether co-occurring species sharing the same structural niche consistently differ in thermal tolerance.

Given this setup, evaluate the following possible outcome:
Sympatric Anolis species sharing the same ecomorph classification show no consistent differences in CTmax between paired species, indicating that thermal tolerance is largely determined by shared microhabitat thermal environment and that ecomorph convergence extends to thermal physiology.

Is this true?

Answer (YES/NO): NO